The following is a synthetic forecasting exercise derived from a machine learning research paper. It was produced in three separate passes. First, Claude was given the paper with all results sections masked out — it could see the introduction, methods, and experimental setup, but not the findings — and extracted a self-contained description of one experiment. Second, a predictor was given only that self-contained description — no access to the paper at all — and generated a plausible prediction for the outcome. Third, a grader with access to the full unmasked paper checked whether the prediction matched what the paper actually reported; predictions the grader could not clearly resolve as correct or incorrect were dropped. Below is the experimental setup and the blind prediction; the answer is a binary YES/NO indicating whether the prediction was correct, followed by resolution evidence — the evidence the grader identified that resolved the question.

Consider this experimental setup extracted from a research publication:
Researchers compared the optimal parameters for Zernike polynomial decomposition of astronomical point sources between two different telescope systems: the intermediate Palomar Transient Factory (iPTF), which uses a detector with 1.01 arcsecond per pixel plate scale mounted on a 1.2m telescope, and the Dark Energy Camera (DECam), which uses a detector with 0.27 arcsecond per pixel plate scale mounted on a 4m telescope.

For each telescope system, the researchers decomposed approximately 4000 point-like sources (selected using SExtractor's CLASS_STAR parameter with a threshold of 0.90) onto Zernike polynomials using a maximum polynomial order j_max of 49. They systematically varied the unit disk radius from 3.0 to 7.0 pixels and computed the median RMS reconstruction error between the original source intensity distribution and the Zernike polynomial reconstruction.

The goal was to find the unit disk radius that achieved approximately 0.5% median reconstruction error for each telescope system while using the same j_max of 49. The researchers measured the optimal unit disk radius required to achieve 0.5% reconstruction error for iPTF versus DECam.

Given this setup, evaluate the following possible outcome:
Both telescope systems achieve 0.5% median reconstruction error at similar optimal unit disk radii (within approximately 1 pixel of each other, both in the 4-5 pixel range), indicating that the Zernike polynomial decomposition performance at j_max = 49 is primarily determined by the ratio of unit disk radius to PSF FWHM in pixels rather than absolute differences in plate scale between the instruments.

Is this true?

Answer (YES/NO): NO